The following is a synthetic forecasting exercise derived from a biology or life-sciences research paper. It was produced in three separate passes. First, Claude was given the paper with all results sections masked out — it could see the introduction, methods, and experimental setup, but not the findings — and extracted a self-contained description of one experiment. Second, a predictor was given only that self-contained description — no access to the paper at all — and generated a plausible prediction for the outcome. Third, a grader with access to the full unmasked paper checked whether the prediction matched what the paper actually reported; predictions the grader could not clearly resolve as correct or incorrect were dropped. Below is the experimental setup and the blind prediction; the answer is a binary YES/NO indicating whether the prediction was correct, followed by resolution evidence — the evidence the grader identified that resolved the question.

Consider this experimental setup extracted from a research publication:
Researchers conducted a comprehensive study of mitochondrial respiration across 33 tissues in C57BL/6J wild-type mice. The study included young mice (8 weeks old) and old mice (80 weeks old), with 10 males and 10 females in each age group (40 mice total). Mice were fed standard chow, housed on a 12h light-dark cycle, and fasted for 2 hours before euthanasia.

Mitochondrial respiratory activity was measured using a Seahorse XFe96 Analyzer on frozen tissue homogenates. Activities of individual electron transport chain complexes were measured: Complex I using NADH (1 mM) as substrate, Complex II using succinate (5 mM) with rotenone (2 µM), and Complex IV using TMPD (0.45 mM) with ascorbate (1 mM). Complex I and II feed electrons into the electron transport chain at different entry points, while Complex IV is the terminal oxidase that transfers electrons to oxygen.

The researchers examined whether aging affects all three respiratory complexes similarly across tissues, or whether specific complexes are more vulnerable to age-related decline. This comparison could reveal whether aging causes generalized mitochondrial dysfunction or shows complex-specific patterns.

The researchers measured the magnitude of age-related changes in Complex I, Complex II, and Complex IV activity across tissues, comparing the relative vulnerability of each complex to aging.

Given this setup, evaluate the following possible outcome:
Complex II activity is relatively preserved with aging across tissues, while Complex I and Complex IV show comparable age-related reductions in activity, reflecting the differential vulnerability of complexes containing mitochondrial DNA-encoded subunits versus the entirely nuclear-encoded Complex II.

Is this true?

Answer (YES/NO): NO